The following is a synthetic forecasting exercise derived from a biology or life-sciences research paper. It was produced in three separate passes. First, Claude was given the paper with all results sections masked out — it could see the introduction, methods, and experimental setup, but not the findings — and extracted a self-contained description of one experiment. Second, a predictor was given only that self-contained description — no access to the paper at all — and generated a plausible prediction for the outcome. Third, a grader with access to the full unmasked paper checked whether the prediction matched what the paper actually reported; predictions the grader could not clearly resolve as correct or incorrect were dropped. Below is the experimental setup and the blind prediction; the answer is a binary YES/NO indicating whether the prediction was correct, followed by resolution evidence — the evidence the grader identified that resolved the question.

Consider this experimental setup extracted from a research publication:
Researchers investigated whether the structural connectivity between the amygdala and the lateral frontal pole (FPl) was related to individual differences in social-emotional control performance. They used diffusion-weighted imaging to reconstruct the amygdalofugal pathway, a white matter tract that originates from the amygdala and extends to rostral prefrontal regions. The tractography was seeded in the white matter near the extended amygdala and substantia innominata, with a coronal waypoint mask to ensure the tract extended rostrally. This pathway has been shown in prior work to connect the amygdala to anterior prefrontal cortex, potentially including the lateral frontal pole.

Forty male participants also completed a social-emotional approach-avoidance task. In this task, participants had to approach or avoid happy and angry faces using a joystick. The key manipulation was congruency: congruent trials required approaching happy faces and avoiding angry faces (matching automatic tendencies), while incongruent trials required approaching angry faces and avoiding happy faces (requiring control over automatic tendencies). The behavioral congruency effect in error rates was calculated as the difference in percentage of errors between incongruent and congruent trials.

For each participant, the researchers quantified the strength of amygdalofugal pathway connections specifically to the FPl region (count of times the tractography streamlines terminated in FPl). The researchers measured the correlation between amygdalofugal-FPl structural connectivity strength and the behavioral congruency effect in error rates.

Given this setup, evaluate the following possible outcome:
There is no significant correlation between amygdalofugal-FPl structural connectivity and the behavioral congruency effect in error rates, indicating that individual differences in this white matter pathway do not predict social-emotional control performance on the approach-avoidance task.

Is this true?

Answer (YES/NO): NO